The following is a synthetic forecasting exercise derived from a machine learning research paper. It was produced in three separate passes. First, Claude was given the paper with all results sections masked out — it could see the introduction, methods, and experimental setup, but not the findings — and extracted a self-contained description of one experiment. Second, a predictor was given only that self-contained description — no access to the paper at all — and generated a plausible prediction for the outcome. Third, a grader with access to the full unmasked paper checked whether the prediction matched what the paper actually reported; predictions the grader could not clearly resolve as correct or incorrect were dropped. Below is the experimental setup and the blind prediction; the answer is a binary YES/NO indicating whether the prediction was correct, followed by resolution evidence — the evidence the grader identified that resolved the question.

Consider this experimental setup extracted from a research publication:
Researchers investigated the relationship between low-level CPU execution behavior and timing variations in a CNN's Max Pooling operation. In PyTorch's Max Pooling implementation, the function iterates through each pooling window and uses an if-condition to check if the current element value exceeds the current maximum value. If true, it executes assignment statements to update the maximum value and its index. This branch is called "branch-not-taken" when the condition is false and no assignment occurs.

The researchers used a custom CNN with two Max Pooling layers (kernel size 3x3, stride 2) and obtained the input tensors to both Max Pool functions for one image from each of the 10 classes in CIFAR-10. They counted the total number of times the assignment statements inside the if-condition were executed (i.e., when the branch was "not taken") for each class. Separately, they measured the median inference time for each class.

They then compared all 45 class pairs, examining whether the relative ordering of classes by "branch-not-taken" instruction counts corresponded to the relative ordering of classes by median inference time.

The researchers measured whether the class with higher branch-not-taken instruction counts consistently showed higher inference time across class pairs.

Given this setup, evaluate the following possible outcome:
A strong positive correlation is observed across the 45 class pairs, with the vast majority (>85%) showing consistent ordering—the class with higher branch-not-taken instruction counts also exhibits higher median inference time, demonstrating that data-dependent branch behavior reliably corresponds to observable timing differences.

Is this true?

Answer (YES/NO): YES